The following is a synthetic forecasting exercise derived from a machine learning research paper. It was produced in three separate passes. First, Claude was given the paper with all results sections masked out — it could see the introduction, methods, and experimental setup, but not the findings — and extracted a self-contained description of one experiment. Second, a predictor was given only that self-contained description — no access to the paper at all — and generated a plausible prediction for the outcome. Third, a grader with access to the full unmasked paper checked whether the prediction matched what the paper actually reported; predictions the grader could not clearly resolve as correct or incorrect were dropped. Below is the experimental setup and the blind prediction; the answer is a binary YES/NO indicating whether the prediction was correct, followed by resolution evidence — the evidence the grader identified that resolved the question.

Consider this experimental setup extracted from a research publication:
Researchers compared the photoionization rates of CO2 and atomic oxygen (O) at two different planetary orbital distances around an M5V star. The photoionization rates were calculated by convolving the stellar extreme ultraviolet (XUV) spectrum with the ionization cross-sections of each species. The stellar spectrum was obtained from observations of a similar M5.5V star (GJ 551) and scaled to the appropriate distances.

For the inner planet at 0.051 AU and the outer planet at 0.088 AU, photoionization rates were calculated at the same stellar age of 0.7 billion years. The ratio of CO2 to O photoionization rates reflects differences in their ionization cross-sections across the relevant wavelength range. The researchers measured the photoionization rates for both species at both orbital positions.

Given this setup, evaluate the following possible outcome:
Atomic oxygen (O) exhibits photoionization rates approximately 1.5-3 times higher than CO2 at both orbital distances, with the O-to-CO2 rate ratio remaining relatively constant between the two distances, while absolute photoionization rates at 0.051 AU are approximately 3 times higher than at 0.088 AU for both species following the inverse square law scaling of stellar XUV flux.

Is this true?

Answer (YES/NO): NO